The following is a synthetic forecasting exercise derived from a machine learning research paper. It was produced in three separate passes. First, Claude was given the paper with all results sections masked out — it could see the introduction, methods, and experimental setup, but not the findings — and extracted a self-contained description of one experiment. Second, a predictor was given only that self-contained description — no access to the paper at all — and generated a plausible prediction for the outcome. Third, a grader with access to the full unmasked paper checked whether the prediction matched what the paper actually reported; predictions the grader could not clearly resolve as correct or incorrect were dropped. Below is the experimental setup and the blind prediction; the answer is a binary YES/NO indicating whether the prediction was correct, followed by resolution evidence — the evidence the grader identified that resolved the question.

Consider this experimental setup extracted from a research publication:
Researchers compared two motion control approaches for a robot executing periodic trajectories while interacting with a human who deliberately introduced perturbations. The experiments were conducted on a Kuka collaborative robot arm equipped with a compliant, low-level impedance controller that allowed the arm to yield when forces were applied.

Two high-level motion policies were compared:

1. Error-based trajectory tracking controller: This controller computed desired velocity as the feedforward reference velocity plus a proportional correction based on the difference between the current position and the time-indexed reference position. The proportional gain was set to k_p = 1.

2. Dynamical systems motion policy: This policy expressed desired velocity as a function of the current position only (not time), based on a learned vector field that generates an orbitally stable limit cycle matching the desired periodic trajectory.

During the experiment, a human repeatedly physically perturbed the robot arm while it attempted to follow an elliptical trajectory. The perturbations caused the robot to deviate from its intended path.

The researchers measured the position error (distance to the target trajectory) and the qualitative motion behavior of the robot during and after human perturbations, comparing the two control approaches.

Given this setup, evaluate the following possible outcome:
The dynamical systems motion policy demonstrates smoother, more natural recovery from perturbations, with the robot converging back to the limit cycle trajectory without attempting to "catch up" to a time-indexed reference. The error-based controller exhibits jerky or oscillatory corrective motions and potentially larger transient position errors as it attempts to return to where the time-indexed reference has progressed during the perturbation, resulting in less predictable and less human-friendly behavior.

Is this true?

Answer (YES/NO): YES